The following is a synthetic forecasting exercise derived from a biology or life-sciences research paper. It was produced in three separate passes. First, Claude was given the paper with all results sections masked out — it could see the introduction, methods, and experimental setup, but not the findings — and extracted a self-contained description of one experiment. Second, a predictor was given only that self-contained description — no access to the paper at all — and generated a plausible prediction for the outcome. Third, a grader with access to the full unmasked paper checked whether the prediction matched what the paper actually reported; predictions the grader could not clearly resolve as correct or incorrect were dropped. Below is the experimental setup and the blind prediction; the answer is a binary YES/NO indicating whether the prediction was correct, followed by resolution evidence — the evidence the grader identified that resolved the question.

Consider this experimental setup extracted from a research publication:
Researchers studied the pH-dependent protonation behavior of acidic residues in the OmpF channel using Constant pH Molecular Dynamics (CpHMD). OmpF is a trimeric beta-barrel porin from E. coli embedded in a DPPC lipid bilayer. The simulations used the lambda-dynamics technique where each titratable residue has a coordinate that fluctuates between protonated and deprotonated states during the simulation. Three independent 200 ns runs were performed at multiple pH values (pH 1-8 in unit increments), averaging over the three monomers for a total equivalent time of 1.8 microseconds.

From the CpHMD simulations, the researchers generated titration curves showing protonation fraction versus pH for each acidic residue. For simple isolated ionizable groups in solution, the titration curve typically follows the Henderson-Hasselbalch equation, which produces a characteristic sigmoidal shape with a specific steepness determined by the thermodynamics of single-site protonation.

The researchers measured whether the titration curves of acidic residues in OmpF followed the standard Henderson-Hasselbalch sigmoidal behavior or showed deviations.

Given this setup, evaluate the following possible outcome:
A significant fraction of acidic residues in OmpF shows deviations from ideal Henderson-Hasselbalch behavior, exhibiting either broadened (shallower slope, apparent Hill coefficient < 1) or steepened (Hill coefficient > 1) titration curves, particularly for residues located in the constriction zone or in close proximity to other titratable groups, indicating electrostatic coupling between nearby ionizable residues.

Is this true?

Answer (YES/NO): NO